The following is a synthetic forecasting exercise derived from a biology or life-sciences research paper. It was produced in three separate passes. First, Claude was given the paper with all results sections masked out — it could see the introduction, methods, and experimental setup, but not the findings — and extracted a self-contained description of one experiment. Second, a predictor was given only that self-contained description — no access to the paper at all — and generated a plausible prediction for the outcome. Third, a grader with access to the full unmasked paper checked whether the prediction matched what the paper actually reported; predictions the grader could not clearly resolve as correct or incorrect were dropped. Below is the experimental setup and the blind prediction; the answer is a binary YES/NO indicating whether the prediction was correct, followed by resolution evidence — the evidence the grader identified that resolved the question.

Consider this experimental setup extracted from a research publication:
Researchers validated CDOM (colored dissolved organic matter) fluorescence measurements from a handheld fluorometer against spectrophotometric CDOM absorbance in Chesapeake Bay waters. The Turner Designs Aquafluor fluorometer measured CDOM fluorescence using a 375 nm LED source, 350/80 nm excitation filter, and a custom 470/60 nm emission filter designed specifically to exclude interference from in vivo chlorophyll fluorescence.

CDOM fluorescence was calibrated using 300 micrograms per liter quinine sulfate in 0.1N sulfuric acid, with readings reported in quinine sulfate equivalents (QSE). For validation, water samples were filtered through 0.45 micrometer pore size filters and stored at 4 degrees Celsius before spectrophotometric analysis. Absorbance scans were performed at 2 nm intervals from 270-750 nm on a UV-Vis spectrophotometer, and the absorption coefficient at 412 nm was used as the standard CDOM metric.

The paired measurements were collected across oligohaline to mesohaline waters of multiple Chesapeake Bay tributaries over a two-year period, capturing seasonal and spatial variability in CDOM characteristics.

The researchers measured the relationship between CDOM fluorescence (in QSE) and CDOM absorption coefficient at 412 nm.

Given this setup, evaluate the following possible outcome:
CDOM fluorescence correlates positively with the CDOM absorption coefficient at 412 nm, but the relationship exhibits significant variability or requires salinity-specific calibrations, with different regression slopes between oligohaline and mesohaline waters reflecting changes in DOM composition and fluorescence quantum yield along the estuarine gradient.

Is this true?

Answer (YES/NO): NO